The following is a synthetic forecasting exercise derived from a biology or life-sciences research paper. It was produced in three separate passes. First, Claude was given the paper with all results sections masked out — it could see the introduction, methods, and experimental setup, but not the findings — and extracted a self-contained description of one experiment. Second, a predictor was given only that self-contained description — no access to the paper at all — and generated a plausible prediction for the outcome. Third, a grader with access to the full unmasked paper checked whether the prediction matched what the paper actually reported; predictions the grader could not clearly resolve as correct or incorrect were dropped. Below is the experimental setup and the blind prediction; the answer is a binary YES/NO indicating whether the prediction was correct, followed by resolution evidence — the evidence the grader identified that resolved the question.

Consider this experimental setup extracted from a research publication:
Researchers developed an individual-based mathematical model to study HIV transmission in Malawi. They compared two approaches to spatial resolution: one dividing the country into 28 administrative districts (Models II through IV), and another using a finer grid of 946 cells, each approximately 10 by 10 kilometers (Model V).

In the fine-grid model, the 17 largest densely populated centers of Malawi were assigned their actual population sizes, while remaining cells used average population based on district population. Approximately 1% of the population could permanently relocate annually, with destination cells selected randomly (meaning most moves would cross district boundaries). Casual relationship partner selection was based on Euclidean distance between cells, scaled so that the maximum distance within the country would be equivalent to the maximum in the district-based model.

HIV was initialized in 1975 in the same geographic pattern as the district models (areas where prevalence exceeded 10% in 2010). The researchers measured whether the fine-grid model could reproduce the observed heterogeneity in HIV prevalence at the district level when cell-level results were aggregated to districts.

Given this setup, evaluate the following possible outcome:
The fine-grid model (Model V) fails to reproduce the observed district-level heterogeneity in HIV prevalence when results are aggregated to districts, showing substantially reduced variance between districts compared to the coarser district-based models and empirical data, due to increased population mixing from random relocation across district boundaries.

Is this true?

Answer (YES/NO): NO